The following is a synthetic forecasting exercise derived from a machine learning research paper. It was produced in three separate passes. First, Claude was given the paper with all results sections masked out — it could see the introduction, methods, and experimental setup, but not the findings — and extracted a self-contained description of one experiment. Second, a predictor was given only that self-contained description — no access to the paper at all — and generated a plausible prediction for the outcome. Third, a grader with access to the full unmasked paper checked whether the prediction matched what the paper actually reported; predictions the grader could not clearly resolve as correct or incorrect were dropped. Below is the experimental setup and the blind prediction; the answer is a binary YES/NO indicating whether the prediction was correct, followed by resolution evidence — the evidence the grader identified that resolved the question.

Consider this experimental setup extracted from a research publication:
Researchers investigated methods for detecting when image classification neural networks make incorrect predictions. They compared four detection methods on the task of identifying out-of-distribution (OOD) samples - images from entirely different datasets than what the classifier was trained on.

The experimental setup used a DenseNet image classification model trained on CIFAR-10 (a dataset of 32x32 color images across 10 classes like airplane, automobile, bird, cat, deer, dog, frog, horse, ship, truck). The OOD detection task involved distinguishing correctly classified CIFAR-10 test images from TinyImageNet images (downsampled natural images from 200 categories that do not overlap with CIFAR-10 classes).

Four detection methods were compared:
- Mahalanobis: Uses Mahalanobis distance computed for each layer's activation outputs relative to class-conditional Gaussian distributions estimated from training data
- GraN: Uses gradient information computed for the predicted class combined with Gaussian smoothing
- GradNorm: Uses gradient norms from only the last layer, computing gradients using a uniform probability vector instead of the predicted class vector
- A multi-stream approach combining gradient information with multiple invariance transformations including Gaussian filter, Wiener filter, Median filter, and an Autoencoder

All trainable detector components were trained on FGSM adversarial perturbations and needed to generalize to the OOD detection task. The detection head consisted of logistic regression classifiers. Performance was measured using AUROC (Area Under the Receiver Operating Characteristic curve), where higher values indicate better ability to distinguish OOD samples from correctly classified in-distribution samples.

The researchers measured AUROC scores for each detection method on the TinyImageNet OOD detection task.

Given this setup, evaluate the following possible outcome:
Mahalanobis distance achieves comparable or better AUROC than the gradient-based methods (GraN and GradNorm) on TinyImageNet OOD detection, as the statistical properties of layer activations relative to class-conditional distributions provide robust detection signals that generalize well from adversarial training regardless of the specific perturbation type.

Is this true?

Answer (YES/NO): NO